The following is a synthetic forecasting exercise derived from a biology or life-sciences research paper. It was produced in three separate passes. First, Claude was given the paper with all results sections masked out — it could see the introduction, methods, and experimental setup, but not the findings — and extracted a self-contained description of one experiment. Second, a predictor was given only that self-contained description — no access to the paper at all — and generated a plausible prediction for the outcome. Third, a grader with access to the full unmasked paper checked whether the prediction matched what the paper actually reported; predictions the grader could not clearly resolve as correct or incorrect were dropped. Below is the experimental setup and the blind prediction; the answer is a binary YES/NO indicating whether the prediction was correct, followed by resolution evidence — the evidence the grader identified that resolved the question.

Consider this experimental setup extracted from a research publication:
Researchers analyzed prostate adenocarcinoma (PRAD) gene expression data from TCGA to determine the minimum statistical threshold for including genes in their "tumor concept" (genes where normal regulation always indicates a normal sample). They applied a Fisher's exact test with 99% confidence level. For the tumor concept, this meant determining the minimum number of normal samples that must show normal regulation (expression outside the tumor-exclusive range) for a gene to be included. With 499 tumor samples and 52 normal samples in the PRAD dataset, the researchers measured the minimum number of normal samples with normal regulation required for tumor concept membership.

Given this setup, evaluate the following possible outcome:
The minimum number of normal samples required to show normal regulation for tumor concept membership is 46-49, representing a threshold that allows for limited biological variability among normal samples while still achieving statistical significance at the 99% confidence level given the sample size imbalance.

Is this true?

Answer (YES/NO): NO